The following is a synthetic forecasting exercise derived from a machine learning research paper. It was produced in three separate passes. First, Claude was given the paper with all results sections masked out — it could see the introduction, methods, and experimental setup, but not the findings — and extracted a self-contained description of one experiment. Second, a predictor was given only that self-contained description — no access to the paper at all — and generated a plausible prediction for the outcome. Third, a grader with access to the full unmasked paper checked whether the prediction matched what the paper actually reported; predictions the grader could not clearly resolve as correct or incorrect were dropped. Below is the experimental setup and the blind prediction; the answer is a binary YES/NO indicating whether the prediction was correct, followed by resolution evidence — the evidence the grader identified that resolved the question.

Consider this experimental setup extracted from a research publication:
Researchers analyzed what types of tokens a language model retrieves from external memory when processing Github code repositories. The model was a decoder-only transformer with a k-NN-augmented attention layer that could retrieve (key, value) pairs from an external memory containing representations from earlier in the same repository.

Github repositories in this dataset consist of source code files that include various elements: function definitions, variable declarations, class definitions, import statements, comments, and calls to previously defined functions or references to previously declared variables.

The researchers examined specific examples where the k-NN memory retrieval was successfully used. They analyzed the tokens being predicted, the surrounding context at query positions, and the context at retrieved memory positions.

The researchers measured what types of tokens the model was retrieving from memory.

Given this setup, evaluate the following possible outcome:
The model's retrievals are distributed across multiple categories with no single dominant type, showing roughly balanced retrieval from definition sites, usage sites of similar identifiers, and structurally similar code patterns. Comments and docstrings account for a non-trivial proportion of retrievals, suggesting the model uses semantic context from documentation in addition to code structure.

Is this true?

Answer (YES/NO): NO